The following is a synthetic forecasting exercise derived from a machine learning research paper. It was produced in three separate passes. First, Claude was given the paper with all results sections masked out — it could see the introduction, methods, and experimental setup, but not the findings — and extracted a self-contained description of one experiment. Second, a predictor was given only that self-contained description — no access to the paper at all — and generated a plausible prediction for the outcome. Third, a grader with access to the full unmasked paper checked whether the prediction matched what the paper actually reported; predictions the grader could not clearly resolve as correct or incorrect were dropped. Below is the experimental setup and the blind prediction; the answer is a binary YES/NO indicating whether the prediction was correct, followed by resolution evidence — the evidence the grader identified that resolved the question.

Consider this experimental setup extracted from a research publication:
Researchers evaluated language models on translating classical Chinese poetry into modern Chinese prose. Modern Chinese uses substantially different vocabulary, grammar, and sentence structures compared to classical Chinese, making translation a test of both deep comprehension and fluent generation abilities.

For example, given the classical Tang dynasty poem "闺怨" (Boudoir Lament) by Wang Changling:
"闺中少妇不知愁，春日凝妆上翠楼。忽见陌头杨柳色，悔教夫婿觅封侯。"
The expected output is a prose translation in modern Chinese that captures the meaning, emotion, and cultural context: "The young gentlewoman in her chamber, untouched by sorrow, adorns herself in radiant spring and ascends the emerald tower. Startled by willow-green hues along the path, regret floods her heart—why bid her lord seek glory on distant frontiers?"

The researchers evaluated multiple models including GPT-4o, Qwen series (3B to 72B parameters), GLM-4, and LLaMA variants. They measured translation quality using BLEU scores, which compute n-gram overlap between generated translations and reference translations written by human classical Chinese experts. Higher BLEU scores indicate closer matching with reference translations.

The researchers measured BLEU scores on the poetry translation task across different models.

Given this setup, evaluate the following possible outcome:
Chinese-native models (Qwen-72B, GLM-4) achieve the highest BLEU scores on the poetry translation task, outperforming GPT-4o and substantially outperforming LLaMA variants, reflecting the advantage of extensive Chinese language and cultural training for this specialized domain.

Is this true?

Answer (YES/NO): NO